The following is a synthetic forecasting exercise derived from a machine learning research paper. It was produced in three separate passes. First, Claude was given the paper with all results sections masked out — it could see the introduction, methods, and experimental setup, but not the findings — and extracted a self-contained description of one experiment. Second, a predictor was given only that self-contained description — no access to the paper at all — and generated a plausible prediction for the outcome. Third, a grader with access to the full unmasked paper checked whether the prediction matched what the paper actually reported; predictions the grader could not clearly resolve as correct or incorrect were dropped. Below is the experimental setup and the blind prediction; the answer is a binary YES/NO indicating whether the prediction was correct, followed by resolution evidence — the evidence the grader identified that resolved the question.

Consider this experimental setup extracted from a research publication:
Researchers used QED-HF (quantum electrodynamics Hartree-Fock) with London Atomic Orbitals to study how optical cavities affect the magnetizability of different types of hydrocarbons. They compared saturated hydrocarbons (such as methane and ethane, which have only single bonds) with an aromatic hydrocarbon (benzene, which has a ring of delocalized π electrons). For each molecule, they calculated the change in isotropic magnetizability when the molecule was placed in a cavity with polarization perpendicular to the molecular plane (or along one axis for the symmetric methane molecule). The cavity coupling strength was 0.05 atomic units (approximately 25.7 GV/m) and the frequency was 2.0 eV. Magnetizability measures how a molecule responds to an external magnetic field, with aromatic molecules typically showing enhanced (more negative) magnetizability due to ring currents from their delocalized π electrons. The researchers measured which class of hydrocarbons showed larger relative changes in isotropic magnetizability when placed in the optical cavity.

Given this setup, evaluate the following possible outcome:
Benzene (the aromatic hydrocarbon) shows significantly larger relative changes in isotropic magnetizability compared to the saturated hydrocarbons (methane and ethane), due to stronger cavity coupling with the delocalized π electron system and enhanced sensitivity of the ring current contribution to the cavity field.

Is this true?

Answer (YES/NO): NO